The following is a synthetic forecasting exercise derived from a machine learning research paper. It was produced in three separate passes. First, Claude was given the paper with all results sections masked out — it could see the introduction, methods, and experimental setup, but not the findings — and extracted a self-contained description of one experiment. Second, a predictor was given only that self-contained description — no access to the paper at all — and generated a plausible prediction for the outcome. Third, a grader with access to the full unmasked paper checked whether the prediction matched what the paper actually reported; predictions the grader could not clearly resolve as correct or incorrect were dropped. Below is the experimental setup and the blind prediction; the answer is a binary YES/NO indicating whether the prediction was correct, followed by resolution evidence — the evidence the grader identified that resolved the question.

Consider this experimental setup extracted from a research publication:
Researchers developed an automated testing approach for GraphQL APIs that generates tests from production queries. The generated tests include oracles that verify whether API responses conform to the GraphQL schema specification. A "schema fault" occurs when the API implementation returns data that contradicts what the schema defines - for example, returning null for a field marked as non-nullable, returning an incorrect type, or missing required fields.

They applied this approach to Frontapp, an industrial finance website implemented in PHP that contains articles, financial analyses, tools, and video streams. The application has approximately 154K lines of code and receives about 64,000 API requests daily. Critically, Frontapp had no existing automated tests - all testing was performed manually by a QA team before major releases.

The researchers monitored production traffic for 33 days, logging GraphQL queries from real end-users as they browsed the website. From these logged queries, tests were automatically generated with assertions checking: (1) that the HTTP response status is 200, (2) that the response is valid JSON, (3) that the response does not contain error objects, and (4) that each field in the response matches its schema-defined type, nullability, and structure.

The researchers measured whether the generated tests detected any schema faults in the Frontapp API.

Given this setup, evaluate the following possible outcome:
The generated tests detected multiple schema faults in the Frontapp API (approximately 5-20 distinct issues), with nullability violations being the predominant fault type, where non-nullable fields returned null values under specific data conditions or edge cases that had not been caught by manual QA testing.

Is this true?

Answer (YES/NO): YES